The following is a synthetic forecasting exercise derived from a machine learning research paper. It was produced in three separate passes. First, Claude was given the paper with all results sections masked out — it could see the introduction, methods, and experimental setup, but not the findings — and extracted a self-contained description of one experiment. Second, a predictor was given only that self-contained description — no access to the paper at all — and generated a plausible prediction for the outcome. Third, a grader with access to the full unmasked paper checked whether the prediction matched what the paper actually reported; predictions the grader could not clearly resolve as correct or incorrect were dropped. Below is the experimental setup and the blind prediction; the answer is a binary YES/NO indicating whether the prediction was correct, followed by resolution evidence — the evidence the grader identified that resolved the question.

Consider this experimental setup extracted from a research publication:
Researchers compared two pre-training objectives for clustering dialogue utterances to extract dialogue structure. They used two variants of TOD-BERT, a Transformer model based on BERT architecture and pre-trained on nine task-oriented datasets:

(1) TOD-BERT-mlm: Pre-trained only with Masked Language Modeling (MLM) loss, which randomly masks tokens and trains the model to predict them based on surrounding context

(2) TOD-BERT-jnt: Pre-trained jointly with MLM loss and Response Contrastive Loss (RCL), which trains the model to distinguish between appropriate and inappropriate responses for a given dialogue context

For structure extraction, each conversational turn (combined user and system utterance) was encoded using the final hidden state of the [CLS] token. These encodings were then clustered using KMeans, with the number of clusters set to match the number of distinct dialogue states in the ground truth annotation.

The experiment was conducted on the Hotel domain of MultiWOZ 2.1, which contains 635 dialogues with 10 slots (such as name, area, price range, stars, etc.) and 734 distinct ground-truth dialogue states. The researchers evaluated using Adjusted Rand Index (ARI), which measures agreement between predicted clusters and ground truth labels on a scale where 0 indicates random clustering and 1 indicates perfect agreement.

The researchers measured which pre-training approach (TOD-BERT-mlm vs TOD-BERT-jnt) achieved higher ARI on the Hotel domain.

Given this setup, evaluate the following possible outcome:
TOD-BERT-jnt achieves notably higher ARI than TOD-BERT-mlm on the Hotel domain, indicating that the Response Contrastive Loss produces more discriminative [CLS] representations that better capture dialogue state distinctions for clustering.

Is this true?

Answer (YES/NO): NO